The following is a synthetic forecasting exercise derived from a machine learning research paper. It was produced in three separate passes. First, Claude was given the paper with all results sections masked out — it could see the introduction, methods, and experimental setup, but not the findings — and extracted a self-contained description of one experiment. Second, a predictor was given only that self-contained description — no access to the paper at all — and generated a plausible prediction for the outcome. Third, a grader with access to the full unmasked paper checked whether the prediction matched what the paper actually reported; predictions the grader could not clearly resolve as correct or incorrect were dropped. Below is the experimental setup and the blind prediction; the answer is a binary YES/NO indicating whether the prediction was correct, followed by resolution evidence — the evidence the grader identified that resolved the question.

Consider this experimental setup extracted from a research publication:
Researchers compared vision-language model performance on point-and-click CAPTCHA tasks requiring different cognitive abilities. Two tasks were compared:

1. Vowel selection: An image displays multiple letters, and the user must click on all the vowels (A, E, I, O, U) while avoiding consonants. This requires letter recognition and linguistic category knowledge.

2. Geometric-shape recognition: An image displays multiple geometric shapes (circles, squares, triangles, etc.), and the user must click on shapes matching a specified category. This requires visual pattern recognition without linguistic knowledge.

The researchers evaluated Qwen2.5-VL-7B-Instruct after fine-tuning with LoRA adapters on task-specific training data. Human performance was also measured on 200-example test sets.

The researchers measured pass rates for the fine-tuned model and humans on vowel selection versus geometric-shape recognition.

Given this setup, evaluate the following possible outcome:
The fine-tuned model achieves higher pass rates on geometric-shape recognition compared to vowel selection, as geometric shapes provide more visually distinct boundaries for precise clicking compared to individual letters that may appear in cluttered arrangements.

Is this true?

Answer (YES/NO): NO